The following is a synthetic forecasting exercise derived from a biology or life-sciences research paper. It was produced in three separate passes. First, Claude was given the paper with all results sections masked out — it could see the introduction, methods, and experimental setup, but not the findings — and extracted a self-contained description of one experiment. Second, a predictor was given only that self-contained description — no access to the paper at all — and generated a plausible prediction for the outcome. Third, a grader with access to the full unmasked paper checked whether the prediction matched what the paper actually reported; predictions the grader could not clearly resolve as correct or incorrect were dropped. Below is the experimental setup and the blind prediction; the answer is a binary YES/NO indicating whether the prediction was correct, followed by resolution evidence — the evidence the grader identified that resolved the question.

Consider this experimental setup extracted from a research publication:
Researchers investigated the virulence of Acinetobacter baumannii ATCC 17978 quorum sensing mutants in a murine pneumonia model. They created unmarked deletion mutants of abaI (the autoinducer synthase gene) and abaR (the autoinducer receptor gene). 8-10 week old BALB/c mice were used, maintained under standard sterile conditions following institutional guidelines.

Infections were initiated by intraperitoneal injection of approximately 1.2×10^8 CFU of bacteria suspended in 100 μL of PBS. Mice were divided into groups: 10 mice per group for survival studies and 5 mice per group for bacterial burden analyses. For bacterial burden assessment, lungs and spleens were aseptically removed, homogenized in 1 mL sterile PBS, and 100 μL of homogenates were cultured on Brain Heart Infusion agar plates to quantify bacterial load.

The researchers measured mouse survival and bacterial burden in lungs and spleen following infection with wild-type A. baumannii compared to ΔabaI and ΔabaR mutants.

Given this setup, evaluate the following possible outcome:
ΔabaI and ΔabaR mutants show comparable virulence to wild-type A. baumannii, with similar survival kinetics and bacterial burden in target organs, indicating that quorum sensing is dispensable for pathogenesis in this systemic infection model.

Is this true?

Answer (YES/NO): NO